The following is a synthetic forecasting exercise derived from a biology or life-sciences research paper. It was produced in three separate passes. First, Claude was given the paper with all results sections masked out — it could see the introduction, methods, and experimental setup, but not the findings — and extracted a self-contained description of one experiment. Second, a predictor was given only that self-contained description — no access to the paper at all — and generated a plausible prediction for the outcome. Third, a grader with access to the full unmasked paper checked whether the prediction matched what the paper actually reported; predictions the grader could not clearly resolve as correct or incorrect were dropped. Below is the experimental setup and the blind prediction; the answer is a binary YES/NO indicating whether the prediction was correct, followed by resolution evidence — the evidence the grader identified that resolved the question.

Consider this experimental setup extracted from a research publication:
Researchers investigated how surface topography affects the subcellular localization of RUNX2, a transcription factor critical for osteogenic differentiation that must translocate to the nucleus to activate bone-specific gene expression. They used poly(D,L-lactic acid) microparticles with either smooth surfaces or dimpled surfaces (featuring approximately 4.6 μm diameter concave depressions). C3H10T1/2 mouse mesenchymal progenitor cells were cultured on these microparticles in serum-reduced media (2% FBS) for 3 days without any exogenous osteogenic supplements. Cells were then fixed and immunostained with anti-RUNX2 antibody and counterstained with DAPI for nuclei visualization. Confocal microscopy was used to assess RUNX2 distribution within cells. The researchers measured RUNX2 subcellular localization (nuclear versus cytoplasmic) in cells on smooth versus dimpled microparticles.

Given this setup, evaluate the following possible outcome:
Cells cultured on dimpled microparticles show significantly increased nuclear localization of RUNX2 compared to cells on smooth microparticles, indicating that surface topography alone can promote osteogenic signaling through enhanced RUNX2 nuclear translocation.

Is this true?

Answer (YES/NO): YES